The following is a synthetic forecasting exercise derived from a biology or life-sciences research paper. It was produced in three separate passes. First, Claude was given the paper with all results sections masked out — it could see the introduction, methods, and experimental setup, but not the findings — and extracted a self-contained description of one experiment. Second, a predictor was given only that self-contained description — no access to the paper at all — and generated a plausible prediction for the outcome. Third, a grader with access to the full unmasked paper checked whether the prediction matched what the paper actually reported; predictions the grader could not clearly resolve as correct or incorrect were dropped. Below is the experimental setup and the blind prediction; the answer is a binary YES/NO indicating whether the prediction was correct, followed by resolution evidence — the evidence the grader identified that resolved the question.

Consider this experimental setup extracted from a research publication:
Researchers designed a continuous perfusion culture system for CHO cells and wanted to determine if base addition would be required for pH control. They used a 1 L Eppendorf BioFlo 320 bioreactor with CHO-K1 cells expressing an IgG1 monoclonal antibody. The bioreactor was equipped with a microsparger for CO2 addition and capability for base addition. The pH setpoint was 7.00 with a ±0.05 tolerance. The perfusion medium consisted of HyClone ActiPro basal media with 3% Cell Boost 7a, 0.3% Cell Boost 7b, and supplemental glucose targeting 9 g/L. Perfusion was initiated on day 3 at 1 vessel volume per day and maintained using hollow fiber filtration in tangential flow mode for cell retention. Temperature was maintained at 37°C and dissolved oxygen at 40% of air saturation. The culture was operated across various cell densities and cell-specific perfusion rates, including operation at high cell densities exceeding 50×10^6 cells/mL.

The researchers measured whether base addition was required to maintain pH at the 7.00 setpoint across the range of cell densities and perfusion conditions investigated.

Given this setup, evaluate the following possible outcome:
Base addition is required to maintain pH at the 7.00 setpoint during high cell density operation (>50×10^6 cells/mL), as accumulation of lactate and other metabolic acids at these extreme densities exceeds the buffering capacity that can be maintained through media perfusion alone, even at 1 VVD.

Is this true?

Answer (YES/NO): NO